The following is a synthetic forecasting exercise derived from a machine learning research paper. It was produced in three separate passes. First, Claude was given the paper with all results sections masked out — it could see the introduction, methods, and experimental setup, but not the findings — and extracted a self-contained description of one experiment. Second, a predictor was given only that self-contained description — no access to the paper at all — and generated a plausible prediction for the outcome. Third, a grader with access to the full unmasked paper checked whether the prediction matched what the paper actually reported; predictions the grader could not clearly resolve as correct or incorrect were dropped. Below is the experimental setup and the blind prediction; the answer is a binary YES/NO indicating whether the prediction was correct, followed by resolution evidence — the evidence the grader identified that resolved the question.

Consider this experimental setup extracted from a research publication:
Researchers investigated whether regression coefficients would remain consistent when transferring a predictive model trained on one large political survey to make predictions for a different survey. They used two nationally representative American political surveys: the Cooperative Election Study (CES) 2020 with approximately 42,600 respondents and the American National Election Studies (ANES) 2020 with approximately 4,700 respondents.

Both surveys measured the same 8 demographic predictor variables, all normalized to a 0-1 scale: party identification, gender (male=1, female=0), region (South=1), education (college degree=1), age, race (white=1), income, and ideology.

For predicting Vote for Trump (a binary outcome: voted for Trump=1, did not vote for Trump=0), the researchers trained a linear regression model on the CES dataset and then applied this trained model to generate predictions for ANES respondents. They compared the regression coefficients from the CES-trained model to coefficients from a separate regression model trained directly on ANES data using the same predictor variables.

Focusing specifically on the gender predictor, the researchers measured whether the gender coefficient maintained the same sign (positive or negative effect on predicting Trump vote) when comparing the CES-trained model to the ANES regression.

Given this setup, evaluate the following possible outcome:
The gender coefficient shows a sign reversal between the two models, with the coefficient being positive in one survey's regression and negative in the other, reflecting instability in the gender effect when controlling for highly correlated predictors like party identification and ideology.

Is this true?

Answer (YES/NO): YES